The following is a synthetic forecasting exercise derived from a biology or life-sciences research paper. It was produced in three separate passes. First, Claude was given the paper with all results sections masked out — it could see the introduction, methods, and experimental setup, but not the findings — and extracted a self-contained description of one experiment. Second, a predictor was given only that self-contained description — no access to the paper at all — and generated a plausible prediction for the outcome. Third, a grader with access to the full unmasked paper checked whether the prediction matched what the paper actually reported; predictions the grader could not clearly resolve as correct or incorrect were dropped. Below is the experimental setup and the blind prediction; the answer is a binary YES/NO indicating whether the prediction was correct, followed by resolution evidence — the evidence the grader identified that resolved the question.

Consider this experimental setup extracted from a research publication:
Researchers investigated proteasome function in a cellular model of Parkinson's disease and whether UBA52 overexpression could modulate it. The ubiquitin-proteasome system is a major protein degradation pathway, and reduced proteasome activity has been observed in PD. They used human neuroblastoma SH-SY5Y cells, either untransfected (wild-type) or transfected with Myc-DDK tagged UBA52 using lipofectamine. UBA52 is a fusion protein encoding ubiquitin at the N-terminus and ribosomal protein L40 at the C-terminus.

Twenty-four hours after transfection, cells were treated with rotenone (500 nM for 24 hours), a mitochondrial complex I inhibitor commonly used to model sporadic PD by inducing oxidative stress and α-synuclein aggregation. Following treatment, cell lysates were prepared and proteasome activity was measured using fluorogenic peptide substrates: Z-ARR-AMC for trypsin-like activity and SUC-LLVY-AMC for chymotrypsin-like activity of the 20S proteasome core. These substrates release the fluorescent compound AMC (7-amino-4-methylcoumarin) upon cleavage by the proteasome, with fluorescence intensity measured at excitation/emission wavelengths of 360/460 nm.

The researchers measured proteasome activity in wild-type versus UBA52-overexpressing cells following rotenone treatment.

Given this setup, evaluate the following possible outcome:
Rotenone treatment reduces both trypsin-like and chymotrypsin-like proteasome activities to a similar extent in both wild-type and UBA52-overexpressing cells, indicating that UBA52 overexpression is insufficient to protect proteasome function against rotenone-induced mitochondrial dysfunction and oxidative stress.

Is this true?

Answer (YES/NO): NO